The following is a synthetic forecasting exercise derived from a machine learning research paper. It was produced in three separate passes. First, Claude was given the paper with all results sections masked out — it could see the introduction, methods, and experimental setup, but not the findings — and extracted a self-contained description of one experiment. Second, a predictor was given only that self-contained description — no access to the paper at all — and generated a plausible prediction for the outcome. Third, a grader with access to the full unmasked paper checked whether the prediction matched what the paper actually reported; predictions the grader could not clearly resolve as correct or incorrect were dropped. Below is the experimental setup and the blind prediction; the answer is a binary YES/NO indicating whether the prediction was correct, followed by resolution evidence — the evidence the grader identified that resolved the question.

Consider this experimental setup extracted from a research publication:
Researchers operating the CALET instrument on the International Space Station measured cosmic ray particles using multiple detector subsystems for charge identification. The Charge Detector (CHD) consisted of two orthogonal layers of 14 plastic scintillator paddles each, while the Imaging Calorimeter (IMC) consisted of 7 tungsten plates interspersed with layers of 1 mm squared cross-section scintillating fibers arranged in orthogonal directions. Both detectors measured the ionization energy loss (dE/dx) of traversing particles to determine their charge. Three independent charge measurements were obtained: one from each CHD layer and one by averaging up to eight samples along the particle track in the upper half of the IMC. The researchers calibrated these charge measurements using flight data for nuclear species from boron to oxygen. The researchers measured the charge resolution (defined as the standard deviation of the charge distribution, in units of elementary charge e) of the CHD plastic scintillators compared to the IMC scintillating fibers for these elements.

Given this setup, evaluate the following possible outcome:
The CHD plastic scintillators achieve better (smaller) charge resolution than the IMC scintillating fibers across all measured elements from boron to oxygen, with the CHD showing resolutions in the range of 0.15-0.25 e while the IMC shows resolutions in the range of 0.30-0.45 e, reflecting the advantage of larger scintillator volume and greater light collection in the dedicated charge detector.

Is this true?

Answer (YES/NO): NO